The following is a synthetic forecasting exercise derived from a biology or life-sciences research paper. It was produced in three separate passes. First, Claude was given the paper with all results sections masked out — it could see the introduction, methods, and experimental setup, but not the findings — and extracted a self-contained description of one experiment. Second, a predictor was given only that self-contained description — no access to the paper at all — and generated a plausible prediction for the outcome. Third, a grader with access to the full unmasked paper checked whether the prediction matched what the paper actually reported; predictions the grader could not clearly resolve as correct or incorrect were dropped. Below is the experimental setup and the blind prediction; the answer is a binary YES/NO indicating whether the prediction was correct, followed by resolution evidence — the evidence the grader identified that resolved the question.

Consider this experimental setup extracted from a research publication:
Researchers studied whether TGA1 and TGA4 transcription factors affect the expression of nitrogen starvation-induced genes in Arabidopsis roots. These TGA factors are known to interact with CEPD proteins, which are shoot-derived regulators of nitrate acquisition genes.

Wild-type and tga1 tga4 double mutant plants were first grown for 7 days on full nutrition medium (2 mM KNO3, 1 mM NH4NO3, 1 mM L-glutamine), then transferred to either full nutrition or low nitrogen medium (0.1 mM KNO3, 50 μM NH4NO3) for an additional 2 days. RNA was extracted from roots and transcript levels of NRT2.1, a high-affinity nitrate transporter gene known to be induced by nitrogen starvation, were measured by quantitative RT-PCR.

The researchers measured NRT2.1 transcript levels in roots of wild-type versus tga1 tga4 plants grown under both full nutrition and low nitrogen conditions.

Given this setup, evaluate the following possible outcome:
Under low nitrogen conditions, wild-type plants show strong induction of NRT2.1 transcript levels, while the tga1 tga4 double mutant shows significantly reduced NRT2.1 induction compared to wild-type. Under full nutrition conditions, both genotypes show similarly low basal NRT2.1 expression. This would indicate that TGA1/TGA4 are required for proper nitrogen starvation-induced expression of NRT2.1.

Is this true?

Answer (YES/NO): NO